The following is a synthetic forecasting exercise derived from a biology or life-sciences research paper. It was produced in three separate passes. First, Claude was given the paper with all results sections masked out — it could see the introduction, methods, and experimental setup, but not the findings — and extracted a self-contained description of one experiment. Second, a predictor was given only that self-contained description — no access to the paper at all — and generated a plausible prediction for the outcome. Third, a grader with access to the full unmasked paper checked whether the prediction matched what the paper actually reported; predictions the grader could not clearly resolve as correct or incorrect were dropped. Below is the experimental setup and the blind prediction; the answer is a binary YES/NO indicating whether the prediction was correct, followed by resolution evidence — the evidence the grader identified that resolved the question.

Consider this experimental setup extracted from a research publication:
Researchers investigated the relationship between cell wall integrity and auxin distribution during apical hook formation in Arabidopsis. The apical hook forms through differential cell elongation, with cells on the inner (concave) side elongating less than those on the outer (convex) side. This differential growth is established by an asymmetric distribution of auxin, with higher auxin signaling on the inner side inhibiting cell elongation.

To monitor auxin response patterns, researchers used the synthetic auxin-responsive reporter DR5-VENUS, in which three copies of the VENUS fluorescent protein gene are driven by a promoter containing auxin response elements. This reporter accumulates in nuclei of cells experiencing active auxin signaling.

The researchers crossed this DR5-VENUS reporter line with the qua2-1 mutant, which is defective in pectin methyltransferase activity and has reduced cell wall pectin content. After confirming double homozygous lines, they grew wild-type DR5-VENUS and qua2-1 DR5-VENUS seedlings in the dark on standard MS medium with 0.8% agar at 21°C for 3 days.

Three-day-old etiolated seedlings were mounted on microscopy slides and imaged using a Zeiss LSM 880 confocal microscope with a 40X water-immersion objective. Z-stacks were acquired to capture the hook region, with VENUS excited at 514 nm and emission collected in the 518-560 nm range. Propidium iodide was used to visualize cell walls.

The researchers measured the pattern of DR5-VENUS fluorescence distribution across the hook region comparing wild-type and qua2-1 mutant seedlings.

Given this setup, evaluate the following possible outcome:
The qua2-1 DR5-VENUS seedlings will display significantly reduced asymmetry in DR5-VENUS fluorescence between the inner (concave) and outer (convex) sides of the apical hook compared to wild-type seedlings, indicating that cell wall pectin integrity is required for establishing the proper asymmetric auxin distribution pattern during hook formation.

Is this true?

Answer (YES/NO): YES